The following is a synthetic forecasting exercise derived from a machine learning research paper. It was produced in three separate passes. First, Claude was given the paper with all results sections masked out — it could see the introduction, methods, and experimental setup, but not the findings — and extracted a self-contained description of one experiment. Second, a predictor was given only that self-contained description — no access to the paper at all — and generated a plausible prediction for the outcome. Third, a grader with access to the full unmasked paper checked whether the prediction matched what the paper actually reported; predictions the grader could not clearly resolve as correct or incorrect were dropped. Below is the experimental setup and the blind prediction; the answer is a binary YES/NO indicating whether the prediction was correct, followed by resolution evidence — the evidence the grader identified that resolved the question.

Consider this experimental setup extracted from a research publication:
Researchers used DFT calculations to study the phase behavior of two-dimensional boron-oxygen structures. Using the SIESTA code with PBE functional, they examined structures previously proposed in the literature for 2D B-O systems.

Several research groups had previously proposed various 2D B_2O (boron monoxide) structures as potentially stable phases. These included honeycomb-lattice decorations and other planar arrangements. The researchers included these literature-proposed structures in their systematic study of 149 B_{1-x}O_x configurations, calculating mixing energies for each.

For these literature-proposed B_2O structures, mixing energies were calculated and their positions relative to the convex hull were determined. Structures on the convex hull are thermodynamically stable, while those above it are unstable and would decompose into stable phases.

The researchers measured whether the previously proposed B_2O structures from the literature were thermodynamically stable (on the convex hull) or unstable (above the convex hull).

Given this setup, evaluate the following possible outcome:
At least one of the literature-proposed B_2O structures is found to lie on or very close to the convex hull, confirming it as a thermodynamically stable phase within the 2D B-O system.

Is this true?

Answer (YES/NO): NO